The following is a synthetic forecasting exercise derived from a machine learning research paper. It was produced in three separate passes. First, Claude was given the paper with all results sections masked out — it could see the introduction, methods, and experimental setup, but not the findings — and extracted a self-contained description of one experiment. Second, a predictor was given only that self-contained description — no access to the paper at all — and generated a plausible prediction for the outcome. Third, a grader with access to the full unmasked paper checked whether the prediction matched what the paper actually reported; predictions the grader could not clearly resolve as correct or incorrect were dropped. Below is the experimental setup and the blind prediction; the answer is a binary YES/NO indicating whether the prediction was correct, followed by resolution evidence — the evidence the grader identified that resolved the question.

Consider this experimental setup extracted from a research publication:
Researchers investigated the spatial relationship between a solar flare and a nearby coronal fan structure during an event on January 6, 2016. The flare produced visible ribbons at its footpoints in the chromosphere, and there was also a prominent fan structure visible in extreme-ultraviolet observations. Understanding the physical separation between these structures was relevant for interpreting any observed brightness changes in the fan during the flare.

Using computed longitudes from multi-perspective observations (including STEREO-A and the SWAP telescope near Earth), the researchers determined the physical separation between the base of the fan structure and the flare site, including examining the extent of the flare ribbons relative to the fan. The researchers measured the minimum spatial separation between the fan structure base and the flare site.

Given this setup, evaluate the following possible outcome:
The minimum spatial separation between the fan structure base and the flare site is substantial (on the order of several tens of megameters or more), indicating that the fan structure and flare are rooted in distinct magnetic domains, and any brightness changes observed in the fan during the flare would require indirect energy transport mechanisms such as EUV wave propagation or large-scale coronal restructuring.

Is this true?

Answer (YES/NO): YES